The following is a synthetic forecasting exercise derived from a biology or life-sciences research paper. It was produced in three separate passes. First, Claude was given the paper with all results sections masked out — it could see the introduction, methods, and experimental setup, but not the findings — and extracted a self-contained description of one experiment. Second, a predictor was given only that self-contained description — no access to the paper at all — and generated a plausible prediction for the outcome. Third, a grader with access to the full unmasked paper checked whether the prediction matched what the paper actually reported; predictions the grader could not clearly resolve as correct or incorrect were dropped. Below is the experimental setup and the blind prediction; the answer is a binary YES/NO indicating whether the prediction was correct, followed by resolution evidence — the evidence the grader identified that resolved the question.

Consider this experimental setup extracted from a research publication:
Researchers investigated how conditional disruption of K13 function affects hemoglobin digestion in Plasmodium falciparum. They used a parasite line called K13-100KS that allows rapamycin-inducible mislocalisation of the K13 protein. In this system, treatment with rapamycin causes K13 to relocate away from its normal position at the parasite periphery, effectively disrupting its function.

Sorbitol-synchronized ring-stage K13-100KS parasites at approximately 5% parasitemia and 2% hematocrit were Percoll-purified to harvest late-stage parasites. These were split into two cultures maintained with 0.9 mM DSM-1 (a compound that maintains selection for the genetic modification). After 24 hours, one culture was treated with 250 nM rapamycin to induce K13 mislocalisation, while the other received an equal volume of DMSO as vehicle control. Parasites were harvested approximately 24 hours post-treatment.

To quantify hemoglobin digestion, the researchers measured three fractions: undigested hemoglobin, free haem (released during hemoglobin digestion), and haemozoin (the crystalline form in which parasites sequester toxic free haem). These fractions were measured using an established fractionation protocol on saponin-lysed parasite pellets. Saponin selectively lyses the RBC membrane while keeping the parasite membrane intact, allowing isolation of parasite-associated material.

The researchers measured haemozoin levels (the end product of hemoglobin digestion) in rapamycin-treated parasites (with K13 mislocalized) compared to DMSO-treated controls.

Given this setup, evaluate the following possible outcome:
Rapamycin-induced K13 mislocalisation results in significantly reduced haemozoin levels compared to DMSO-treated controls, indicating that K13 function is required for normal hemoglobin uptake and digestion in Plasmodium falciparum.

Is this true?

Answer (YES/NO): YES